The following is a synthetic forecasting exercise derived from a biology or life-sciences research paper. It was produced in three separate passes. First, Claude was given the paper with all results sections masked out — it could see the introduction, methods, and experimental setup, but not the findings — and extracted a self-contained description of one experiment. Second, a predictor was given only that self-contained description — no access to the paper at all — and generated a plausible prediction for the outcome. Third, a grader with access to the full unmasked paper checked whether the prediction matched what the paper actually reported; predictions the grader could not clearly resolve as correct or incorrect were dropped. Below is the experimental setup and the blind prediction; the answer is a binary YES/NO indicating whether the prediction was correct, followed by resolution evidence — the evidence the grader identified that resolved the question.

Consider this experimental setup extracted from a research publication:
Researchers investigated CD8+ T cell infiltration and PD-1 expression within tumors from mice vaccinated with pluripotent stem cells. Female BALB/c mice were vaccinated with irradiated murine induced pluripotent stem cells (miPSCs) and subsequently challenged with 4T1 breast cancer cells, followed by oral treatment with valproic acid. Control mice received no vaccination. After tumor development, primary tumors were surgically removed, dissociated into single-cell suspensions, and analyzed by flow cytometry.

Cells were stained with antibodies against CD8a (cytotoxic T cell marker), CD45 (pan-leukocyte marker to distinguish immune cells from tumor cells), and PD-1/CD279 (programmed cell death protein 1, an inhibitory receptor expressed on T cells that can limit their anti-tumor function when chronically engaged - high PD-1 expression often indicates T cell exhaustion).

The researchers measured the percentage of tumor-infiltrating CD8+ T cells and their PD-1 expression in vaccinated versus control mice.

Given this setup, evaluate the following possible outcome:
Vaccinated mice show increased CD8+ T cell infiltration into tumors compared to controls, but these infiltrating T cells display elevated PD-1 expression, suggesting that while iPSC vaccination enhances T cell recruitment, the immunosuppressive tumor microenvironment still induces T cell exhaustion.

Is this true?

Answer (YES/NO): NO